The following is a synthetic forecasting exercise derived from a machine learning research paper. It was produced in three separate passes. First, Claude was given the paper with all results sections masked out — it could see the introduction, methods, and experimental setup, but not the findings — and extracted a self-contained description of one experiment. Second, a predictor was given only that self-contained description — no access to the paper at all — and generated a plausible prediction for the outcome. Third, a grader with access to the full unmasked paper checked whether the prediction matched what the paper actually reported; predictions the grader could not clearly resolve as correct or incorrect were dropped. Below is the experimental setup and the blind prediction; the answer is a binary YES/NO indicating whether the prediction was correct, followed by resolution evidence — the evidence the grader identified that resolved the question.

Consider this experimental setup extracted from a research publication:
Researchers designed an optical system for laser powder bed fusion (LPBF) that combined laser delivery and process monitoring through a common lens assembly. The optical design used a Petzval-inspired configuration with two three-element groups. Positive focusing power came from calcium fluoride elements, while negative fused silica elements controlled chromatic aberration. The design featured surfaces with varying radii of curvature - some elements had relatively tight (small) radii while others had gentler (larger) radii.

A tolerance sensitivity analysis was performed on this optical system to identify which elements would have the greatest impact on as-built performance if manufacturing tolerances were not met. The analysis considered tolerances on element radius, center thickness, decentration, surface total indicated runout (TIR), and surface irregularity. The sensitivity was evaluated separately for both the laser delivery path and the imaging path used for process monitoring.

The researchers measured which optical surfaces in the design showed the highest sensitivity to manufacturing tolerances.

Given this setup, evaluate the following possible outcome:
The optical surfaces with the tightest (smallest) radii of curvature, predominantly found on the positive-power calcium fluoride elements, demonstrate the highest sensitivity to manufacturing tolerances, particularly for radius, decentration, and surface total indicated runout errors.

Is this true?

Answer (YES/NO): NO